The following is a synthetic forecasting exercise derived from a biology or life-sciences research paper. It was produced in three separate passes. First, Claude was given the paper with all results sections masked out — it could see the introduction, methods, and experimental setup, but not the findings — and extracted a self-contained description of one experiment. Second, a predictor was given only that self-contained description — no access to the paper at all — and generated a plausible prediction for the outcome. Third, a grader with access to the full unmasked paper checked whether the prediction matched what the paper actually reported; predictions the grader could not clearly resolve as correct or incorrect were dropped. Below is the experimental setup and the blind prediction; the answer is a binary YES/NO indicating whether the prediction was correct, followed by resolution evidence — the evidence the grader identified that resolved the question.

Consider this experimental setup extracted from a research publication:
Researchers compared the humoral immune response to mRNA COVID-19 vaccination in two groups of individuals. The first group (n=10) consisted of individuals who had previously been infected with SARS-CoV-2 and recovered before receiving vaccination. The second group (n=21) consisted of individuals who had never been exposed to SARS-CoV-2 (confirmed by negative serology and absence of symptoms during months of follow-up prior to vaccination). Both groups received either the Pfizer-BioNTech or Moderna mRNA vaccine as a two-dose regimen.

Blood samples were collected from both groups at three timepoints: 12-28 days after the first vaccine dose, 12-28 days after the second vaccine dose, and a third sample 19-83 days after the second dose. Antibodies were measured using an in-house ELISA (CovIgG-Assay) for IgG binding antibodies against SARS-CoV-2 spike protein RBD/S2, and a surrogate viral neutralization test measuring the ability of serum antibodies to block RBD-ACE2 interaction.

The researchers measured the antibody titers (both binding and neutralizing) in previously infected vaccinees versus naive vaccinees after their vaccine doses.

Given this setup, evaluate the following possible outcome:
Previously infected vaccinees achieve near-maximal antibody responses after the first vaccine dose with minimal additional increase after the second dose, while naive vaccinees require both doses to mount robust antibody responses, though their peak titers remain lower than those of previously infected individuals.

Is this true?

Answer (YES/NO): NO